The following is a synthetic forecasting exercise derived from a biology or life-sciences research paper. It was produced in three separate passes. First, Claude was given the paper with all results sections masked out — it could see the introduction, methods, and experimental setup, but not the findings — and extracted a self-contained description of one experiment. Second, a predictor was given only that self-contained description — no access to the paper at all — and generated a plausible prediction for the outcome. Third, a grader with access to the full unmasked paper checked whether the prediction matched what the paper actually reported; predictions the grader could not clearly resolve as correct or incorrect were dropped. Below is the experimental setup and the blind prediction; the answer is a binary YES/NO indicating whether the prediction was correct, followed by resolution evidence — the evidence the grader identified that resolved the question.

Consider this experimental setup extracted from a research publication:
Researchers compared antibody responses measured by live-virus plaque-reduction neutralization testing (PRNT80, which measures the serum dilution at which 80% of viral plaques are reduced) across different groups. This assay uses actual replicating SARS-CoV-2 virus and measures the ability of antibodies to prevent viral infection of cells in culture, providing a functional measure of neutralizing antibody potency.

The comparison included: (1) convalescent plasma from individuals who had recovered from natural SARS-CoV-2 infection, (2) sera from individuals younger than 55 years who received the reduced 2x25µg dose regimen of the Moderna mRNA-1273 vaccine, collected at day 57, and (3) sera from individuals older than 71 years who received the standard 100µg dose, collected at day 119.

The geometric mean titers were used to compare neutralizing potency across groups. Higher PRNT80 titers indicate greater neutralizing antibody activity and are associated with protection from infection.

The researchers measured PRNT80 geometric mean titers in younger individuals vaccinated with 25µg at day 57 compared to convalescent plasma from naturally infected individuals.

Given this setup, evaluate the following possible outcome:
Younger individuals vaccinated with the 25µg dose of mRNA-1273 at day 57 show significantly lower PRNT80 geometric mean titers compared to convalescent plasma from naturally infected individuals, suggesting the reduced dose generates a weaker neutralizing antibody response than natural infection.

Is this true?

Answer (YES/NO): NO